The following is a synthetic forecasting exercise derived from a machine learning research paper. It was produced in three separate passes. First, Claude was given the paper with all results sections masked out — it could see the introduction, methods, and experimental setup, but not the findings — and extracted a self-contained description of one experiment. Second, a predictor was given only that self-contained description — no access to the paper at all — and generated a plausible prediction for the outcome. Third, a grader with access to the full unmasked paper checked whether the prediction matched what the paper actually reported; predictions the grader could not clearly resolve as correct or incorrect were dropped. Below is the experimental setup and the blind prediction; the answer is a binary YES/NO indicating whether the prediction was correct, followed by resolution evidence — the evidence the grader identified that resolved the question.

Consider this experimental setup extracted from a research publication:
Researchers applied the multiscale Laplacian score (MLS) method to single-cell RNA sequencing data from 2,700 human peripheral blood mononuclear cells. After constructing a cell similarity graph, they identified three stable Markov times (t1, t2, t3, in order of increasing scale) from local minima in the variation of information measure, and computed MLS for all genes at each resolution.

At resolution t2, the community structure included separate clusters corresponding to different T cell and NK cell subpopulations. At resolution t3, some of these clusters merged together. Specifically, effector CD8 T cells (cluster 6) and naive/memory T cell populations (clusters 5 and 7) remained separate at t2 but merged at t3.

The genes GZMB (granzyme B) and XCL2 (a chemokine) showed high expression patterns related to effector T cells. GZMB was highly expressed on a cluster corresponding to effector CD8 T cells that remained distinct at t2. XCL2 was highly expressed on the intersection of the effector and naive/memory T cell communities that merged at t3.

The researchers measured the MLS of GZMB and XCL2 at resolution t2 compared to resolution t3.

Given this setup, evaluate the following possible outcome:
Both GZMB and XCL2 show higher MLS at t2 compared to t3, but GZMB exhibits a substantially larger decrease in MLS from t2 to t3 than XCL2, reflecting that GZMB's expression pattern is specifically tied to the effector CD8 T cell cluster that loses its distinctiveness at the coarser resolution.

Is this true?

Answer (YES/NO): NO